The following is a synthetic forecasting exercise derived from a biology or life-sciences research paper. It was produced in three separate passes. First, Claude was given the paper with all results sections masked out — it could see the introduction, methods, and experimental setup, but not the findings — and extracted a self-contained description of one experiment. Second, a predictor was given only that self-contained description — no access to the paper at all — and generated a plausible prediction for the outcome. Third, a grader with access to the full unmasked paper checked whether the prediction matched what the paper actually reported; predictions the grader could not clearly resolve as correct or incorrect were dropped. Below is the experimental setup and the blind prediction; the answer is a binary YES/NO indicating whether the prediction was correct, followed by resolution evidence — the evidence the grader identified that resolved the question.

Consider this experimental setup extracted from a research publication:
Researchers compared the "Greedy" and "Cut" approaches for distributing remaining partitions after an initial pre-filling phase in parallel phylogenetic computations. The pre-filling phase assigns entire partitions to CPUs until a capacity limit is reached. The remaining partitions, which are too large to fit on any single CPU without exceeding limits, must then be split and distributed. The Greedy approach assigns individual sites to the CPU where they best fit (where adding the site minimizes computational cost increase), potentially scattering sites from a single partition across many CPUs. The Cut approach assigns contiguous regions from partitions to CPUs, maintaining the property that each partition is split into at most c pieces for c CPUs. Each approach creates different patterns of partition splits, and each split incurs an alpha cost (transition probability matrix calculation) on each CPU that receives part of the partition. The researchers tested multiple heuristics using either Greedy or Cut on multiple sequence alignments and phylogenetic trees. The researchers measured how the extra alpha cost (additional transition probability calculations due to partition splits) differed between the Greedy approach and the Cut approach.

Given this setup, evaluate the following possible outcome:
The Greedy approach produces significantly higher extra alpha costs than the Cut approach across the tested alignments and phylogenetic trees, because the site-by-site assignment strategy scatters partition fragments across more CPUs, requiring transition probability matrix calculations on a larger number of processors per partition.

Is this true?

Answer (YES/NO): YES